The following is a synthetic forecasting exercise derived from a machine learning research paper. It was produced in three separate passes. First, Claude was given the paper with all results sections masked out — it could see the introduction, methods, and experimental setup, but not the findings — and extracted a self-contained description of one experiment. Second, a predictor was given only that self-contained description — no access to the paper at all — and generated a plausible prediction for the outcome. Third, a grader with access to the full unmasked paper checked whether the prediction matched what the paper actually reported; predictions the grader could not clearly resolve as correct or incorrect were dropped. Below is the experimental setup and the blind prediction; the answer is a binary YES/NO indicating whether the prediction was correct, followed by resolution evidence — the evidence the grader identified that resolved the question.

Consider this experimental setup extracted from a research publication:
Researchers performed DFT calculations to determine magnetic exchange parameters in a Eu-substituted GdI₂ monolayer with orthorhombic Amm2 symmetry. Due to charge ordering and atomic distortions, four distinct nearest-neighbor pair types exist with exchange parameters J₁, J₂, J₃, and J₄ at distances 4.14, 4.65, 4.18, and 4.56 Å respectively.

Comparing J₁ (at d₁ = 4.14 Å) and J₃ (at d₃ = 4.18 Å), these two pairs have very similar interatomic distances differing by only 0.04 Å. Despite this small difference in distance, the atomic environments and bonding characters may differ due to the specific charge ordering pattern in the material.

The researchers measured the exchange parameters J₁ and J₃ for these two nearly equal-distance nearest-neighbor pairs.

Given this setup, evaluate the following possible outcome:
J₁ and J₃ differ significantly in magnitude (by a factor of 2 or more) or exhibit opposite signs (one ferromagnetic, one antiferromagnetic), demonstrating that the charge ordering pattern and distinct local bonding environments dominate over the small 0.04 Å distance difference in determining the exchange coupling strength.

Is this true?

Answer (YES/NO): YES